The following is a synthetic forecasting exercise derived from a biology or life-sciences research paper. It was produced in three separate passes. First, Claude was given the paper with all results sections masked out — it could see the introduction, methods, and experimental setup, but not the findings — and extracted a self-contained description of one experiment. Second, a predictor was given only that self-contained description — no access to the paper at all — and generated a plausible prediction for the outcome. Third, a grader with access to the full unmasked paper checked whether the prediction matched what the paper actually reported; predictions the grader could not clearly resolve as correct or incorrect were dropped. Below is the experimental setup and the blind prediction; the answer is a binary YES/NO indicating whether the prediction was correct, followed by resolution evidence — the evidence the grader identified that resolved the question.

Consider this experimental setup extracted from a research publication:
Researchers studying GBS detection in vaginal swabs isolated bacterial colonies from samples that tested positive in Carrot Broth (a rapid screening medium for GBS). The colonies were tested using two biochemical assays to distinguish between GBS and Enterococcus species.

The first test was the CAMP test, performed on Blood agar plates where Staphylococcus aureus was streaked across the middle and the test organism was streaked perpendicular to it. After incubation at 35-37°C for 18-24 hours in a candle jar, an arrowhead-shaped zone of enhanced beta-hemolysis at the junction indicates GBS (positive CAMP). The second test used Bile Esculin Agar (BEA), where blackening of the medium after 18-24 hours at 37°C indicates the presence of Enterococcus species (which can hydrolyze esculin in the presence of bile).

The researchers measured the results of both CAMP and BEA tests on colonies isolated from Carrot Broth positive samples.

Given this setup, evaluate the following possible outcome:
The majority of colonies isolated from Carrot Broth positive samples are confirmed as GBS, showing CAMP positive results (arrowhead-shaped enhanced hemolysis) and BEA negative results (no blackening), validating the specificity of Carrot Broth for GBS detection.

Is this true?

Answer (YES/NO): NO